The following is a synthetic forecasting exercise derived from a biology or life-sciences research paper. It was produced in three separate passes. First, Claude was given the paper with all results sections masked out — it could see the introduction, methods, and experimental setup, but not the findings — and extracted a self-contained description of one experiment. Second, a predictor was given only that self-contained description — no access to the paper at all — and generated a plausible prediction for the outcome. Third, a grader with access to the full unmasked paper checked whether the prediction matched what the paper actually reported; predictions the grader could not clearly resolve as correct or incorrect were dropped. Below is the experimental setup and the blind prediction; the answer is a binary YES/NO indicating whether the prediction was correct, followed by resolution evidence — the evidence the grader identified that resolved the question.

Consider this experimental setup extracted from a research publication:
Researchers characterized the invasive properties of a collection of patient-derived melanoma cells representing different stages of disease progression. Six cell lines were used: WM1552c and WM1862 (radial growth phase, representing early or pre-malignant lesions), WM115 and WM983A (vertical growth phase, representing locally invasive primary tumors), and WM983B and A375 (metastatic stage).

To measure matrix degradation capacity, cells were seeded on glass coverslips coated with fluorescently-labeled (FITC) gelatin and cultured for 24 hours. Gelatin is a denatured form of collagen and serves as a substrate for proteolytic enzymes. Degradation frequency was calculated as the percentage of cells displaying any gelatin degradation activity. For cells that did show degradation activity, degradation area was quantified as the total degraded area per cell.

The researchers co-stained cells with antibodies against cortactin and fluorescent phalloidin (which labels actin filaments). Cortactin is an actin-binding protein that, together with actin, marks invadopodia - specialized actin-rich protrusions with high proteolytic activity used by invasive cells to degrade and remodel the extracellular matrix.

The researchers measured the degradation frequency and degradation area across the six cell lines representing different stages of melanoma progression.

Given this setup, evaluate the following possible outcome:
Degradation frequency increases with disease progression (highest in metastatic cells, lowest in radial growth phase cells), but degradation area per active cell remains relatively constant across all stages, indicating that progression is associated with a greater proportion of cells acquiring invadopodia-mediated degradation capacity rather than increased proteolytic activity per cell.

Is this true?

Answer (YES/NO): NO